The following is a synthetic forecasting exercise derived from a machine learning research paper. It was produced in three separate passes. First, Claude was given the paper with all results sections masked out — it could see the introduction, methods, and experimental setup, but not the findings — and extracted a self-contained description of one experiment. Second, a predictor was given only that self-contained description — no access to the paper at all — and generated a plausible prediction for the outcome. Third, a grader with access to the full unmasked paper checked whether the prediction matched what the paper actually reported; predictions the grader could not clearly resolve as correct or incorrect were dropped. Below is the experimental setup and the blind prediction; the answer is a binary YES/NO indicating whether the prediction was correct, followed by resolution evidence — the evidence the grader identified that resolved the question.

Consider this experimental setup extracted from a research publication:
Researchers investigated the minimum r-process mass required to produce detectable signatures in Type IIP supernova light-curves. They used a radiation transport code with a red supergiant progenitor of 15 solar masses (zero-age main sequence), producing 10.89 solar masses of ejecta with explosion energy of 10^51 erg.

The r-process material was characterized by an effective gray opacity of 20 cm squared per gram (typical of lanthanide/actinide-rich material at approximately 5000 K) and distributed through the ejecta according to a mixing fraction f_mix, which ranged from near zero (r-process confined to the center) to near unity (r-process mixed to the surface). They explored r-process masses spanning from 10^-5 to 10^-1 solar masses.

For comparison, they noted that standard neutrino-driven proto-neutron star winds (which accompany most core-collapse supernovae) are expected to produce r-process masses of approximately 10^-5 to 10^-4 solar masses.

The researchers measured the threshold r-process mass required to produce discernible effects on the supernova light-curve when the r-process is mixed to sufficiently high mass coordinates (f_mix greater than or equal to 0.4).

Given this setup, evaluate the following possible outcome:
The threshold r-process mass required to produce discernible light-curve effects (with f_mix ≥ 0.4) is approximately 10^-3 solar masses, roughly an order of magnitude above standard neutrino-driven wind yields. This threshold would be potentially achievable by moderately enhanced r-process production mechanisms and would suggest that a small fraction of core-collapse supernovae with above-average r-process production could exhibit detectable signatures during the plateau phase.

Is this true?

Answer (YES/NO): NO